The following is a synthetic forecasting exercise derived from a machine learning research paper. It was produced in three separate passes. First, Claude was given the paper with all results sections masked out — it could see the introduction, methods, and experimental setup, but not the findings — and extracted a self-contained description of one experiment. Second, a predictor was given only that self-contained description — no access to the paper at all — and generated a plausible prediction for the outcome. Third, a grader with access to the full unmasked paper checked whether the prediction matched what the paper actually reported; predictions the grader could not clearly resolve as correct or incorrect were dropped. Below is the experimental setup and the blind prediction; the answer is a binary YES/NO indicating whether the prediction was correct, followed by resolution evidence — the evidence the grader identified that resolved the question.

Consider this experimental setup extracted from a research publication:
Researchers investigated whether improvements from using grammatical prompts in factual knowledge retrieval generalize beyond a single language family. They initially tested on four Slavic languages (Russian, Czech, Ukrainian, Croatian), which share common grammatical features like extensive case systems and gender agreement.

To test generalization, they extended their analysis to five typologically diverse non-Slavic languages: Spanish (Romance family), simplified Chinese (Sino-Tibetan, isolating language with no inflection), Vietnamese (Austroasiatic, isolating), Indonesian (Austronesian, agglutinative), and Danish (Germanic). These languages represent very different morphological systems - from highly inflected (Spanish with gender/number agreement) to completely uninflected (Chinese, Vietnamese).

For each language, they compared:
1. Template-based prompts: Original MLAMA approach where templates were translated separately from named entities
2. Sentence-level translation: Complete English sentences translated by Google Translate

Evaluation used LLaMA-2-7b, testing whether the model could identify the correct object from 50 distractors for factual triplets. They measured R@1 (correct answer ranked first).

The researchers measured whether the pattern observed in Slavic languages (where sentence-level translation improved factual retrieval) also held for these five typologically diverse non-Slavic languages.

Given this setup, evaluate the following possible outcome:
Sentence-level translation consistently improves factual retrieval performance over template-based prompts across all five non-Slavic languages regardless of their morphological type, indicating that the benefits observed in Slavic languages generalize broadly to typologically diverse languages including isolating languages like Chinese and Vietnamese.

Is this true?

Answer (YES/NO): NO